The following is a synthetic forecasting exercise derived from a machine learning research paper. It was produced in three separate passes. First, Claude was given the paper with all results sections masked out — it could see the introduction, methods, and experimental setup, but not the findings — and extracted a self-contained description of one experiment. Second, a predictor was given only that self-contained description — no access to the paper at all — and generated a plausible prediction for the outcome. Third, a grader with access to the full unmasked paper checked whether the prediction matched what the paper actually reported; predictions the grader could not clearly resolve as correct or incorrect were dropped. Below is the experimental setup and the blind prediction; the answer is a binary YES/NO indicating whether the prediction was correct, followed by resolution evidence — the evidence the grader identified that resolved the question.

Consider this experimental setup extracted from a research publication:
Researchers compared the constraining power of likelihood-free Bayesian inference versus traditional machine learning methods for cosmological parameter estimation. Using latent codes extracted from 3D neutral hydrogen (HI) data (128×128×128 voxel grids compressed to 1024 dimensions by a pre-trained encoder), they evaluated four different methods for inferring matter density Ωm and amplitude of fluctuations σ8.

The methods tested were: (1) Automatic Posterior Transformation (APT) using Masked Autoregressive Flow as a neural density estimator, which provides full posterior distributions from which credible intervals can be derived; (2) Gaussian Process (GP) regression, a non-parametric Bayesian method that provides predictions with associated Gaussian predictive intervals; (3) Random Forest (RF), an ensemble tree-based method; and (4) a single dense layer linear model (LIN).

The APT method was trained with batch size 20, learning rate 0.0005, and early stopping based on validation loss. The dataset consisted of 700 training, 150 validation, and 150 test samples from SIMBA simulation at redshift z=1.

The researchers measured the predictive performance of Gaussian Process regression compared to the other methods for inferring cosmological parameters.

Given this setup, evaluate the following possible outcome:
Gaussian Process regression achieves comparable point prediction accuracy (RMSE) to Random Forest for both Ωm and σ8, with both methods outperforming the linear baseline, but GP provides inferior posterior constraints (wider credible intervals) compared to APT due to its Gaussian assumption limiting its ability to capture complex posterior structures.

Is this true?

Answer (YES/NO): NO